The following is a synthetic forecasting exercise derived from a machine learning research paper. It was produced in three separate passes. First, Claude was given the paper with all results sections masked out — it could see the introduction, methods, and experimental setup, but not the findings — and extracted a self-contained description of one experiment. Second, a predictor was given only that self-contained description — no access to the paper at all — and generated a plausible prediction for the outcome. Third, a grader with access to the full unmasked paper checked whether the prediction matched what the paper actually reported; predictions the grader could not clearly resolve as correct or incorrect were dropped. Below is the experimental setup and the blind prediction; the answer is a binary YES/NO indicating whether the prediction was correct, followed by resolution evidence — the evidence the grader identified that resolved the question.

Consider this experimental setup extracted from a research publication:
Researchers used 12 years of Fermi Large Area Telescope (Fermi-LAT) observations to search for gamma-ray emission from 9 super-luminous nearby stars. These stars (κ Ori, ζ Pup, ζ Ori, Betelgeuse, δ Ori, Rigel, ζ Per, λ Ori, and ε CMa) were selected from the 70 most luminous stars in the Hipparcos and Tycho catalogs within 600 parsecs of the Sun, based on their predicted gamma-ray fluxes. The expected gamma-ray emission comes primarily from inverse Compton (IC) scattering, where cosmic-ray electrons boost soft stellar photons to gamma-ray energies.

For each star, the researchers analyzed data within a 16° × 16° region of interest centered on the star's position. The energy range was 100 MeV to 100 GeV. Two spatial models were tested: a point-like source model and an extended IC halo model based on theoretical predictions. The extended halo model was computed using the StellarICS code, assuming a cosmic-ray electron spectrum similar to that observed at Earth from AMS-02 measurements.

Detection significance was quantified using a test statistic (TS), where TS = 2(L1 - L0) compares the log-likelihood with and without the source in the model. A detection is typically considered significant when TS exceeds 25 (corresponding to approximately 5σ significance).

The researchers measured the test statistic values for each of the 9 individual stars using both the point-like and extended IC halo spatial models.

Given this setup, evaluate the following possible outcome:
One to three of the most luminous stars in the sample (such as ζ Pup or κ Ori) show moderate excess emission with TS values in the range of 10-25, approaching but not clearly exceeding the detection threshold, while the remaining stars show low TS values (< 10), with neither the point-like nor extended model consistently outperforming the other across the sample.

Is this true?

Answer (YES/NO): NO